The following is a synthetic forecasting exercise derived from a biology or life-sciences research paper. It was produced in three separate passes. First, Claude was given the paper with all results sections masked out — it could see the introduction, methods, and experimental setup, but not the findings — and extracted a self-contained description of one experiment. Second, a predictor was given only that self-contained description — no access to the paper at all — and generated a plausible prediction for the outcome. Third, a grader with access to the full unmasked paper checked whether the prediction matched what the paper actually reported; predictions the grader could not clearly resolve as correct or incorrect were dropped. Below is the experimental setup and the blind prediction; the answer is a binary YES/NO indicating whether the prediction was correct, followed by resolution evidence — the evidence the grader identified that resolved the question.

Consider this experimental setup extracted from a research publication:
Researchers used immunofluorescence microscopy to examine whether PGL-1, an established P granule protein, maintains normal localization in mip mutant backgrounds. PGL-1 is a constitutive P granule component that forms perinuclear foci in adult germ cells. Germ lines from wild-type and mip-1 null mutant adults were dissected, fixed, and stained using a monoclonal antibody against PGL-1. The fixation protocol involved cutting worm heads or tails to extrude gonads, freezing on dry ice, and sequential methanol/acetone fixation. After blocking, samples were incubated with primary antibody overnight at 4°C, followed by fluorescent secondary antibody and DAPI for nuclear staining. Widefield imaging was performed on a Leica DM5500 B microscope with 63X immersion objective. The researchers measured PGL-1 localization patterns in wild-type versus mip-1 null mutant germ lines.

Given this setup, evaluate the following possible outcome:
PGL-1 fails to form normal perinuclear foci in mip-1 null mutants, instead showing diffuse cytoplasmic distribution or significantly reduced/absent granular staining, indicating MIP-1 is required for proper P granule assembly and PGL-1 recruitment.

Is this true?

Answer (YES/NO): NO